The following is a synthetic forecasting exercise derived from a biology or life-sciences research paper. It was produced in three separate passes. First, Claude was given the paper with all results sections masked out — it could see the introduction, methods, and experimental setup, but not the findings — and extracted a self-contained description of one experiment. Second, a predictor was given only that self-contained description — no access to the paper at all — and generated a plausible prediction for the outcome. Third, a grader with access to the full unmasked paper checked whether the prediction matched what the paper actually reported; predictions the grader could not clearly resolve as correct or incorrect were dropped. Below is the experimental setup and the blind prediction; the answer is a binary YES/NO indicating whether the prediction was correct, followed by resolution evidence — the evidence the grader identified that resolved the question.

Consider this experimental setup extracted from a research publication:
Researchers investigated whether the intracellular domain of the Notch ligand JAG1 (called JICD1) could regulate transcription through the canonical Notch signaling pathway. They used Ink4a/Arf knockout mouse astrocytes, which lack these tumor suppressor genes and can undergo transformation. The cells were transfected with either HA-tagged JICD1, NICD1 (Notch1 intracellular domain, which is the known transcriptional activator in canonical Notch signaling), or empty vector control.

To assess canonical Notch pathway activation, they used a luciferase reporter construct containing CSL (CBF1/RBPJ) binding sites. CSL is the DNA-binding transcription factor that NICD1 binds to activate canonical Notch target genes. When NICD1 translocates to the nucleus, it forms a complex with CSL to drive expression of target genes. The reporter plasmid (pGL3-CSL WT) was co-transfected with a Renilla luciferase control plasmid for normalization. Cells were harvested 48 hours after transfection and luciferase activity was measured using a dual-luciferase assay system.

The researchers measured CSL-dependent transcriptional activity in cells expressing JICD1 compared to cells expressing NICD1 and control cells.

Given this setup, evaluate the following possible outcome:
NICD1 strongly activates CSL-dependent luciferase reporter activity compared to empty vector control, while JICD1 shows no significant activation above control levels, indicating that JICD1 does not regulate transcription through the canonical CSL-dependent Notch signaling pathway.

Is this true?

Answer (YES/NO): YES